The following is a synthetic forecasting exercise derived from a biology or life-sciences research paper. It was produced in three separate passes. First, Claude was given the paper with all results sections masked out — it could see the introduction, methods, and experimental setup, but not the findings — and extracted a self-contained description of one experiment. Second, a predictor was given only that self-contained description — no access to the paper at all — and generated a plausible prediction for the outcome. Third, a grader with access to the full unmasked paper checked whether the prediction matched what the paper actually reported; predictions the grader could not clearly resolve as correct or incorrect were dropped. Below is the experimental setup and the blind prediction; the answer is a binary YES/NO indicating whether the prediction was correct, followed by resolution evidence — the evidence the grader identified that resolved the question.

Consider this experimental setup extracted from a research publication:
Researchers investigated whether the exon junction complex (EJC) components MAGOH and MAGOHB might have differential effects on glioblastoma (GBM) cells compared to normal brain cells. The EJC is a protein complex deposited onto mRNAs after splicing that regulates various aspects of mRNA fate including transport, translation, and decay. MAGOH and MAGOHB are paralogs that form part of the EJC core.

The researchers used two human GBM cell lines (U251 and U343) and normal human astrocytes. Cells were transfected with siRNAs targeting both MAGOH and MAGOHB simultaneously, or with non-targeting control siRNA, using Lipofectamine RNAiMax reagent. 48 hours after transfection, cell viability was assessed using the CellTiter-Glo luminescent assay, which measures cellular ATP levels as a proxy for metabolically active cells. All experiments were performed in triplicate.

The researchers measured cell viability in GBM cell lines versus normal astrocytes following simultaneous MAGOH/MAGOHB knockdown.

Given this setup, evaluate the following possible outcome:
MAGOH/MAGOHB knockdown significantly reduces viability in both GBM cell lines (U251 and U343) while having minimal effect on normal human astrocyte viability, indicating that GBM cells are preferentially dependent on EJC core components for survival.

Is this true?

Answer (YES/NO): YES